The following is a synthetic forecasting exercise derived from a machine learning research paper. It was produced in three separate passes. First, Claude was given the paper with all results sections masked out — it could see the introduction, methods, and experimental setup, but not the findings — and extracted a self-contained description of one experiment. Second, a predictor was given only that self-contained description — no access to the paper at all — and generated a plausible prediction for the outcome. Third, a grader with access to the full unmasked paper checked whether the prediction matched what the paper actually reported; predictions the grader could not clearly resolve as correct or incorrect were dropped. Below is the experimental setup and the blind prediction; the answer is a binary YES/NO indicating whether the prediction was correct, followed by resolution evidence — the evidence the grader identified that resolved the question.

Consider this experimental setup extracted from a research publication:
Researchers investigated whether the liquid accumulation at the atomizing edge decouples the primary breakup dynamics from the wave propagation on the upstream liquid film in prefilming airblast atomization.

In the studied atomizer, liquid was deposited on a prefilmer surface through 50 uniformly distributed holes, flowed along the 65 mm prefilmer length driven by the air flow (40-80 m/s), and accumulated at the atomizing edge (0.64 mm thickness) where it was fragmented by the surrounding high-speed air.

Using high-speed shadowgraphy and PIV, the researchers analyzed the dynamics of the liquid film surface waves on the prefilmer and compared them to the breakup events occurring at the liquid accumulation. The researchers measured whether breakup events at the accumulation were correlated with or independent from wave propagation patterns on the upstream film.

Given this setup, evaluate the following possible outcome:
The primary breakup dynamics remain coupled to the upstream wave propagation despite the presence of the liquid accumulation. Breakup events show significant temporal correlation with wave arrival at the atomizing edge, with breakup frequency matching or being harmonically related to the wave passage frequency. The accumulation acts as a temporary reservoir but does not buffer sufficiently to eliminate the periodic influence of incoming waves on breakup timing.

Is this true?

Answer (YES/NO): NO